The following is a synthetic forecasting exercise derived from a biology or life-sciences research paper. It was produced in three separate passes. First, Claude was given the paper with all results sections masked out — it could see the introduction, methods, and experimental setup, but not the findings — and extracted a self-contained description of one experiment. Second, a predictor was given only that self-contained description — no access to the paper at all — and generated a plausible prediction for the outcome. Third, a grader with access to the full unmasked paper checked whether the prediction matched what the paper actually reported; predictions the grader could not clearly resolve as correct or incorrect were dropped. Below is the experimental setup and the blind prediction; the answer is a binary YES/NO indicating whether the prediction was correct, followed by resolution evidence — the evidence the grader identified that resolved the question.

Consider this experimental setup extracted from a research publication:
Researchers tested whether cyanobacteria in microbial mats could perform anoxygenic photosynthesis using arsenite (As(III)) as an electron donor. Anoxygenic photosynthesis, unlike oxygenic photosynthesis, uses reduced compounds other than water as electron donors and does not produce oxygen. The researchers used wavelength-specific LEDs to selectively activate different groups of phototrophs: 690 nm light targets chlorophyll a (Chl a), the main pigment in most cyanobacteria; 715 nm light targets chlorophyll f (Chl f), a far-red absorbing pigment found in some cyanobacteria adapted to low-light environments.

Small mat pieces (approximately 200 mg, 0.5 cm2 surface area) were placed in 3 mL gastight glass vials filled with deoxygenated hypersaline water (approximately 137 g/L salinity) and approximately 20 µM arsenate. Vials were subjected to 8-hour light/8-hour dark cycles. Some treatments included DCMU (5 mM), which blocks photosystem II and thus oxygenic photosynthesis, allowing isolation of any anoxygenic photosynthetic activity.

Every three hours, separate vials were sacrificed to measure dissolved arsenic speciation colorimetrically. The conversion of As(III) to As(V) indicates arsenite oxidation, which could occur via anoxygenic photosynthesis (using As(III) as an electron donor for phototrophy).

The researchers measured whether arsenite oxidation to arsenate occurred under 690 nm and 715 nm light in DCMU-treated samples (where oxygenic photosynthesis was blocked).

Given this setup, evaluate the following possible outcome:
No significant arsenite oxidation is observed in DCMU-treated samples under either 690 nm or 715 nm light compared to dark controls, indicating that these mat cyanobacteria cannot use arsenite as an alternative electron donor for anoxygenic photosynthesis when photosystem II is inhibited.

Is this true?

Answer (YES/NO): NO